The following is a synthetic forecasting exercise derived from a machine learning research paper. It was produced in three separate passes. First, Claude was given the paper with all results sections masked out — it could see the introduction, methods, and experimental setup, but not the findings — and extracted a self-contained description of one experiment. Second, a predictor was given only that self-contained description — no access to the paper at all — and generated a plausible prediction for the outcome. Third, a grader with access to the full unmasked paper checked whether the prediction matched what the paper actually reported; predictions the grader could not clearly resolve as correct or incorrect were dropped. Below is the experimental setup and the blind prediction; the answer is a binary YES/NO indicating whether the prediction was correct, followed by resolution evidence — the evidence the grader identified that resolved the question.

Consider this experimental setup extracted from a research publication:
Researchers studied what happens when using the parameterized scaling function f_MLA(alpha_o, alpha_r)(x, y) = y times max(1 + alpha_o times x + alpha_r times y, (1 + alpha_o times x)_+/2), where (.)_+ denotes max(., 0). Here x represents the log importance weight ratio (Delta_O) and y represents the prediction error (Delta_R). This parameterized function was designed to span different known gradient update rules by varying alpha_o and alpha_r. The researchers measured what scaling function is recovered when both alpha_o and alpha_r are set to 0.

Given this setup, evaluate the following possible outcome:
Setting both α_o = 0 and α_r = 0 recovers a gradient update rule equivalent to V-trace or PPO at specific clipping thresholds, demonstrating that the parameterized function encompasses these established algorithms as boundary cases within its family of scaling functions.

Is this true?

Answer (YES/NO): NO